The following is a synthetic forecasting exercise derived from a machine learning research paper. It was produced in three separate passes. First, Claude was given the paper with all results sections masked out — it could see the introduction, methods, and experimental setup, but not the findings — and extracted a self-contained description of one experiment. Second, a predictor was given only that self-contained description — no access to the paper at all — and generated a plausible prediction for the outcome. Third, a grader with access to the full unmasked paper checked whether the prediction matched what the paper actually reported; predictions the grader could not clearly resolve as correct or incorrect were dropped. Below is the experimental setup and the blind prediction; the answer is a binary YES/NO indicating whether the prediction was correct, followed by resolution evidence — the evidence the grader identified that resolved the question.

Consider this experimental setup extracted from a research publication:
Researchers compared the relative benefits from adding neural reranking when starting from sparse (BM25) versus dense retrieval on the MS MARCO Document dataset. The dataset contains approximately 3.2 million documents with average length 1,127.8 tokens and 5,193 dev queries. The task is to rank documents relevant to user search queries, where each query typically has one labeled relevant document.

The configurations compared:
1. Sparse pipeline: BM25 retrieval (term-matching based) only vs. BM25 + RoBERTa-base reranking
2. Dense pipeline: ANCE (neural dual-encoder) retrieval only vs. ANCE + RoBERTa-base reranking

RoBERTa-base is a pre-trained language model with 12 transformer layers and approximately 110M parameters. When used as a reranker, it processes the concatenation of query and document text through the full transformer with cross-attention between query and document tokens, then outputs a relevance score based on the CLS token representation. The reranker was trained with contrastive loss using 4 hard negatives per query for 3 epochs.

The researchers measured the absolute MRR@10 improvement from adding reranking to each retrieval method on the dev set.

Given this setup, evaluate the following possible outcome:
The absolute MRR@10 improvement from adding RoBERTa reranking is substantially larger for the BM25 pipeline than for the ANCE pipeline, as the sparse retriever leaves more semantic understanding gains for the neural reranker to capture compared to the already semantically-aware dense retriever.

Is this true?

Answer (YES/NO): YES